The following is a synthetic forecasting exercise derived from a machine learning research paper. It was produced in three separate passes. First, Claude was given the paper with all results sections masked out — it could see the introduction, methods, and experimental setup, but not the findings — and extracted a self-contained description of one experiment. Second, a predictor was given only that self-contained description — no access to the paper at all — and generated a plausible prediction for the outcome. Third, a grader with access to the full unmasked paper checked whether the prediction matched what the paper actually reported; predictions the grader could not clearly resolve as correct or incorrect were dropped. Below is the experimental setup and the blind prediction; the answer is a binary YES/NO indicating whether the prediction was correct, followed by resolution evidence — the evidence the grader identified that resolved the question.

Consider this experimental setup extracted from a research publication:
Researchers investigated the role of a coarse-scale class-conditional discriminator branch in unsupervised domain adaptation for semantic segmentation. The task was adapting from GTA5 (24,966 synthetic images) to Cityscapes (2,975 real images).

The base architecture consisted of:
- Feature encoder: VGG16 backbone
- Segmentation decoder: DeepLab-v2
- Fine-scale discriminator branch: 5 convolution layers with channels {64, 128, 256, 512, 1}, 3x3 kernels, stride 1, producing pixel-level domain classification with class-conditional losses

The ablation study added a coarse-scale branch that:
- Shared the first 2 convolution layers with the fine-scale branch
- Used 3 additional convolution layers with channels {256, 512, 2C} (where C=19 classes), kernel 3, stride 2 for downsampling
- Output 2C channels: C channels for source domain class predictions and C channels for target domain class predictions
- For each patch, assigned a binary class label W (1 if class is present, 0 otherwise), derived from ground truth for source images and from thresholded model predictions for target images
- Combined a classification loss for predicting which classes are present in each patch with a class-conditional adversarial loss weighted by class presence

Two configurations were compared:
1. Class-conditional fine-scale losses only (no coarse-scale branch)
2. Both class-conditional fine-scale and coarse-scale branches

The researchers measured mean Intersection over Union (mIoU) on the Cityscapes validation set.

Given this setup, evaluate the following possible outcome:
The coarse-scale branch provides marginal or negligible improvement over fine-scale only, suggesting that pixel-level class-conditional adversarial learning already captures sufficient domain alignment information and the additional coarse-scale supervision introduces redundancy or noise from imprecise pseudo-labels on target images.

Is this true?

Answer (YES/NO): NO